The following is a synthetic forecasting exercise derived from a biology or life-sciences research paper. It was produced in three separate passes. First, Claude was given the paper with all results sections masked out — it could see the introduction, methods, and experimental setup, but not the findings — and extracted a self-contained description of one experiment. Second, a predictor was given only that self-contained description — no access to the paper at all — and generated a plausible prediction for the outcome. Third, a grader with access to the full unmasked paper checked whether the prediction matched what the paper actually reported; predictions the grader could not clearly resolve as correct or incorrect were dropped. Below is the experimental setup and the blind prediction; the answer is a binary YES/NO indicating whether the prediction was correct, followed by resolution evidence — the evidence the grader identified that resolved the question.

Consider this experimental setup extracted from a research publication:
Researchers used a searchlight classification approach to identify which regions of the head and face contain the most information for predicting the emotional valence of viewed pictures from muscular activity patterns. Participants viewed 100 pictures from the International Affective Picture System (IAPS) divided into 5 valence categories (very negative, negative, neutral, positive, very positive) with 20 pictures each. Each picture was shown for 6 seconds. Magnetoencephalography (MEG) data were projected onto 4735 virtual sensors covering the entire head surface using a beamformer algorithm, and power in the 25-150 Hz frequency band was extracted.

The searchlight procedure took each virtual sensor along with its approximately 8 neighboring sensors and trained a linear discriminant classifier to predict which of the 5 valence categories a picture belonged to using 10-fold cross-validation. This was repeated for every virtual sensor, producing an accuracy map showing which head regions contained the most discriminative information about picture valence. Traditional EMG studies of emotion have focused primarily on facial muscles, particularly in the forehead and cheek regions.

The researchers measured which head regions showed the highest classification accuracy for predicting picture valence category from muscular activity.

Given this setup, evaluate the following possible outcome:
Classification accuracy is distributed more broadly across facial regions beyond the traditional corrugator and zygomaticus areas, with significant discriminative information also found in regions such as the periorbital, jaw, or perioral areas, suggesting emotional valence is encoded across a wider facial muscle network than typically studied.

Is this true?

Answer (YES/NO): NO